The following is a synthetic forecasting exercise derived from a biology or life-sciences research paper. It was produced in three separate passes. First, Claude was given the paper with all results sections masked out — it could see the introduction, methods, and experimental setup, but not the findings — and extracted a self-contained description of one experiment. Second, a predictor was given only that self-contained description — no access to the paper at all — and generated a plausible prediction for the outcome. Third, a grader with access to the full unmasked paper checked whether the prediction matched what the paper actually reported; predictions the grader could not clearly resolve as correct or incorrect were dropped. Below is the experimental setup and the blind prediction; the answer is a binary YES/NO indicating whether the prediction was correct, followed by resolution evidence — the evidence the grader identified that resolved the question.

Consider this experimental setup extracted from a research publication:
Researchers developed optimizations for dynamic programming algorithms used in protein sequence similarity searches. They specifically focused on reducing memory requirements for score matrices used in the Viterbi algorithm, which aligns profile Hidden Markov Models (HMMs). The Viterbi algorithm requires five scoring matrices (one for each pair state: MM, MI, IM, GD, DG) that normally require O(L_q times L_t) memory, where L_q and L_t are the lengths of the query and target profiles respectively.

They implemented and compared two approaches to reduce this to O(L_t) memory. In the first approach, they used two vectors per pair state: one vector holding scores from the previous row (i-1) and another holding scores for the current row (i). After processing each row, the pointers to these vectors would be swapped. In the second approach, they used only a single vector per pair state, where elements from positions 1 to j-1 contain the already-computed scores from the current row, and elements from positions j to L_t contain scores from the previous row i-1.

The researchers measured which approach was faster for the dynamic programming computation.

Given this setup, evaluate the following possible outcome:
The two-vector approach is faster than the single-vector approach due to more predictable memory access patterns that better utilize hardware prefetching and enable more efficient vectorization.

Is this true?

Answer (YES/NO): NO